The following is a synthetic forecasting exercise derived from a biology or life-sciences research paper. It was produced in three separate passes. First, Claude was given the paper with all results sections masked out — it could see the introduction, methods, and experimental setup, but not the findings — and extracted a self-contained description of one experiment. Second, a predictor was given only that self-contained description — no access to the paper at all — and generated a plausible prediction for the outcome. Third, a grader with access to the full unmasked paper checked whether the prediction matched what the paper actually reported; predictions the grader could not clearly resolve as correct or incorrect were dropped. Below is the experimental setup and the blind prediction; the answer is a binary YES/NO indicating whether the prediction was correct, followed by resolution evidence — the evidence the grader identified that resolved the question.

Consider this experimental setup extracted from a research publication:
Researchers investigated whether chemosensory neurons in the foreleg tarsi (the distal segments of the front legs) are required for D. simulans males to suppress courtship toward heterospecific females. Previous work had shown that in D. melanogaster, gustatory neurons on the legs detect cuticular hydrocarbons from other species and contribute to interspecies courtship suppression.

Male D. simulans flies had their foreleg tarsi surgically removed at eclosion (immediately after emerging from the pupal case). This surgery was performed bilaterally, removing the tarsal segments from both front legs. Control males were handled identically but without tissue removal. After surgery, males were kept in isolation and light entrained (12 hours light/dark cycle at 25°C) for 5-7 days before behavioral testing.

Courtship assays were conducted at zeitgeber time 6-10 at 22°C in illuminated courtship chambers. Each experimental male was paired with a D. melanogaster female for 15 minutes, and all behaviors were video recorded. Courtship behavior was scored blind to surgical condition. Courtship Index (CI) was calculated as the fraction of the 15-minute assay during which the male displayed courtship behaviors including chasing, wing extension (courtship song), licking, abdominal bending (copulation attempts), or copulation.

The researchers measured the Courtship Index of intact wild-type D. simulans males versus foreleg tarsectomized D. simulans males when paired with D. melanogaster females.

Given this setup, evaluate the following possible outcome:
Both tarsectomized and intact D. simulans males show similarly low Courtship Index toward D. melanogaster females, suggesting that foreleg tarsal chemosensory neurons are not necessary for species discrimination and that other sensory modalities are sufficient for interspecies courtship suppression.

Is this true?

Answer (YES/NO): NO